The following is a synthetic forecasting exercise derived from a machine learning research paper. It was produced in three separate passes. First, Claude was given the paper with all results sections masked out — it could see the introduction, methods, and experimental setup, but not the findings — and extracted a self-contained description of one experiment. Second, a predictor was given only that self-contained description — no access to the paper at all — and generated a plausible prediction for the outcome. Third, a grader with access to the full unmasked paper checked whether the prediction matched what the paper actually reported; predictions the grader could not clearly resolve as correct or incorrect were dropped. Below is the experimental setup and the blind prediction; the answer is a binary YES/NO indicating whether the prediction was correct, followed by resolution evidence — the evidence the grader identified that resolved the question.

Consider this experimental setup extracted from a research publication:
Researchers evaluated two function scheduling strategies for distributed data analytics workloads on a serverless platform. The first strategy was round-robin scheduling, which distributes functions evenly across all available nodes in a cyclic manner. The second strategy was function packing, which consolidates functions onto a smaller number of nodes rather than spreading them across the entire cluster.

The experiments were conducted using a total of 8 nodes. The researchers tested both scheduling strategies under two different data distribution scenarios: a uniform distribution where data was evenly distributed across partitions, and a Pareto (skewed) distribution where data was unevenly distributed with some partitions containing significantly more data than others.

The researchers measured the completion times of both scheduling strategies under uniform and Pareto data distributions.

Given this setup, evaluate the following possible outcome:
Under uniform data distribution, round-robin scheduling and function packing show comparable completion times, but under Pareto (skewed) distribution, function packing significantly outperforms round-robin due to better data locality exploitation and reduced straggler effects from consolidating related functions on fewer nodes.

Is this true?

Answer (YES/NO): NO